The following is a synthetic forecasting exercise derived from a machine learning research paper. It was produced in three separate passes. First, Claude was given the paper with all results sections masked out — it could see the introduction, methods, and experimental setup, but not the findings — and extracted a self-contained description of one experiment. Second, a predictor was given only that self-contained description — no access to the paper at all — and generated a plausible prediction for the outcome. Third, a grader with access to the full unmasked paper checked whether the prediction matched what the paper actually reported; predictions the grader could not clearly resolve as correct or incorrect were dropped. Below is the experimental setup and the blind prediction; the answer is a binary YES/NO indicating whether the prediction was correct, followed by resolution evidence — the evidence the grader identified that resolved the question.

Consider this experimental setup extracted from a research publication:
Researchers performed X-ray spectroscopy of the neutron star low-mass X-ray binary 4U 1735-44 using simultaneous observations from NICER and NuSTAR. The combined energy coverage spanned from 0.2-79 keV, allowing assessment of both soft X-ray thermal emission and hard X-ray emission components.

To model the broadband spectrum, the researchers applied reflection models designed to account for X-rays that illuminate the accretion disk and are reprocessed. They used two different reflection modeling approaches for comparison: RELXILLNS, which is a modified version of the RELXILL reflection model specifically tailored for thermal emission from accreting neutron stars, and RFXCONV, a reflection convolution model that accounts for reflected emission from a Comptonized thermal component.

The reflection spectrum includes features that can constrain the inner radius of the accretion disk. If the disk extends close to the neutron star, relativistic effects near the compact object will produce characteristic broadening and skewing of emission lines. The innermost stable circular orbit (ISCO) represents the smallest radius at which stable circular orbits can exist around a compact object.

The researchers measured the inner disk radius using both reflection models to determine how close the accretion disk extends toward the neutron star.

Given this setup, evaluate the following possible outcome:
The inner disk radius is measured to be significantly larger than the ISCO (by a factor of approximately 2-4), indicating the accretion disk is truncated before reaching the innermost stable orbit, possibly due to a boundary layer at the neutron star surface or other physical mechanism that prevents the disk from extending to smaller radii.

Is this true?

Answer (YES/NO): NO